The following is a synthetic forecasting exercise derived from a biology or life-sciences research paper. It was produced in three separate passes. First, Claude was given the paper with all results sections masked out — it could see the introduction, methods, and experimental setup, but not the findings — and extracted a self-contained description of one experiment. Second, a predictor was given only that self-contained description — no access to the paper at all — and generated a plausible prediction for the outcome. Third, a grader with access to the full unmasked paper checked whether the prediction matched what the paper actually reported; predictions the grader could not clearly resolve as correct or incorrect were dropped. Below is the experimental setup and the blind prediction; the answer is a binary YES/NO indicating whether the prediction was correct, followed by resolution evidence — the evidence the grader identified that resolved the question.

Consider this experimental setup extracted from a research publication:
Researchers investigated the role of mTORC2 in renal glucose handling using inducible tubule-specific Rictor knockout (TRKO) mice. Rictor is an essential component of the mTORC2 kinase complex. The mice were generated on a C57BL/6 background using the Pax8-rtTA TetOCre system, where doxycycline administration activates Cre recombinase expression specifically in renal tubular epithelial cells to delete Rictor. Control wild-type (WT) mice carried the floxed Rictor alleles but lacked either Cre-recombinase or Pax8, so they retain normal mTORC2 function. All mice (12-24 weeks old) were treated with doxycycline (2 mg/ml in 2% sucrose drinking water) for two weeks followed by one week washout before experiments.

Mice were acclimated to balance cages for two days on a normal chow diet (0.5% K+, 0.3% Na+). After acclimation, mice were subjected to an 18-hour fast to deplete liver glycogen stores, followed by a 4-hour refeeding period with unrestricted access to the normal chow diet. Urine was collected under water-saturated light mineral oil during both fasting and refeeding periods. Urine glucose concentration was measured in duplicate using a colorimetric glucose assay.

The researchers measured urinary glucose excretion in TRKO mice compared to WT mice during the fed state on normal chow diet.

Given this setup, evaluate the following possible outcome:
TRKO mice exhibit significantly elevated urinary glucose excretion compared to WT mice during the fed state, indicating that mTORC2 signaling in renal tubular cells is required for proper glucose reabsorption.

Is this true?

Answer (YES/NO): YES